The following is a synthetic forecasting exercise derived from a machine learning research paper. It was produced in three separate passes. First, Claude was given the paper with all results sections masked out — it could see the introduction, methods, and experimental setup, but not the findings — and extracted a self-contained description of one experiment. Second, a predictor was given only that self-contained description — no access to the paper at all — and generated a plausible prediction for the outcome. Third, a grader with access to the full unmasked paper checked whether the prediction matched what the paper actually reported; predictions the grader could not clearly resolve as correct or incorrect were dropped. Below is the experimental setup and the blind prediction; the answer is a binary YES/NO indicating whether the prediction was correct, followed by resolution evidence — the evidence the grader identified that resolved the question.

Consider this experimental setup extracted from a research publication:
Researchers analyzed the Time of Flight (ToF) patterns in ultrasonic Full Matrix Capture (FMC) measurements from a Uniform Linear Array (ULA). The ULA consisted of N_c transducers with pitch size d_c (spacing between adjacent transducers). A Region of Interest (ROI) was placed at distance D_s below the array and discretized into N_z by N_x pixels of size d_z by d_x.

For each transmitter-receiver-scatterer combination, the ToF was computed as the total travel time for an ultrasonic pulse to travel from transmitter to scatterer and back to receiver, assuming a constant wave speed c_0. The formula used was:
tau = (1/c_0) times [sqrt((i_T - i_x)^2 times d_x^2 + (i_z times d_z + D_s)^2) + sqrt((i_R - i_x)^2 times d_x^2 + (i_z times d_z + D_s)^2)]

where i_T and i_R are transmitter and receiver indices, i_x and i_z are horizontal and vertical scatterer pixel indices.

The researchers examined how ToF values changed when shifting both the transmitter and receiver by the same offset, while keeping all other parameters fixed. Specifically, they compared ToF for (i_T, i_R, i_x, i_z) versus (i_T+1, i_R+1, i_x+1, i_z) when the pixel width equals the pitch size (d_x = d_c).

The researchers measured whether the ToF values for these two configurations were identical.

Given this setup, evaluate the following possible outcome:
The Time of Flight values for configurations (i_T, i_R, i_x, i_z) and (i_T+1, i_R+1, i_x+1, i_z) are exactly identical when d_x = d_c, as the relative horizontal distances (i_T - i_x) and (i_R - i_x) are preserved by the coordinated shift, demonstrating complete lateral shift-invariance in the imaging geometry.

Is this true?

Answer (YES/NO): YES